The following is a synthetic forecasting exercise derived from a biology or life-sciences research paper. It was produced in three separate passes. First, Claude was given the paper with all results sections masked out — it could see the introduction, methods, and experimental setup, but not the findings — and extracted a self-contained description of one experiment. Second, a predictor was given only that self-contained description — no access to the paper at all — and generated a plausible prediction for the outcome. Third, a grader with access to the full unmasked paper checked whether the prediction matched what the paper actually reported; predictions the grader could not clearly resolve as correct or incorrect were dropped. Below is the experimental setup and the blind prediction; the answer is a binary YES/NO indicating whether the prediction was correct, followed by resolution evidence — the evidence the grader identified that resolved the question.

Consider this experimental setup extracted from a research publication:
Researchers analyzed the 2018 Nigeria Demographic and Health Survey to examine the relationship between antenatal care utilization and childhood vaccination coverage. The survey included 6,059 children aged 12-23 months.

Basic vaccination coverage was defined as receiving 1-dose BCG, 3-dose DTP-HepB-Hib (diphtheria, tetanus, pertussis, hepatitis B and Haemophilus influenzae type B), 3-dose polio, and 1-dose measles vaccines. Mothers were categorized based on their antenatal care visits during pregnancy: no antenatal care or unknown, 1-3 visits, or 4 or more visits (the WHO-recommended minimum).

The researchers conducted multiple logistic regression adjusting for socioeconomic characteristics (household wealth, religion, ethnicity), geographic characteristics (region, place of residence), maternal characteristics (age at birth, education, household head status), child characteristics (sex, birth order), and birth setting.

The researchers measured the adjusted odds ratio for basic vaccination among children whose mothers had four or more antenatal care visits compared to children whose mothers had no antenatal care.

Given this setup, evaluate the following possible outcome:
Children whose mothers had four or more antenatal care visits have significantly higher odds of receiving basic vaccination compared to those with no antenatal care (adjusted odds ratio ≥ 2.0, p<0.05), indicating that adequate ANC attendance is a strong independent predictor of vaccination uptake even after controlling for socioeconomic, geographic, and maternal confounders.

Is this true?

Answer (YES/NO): YES